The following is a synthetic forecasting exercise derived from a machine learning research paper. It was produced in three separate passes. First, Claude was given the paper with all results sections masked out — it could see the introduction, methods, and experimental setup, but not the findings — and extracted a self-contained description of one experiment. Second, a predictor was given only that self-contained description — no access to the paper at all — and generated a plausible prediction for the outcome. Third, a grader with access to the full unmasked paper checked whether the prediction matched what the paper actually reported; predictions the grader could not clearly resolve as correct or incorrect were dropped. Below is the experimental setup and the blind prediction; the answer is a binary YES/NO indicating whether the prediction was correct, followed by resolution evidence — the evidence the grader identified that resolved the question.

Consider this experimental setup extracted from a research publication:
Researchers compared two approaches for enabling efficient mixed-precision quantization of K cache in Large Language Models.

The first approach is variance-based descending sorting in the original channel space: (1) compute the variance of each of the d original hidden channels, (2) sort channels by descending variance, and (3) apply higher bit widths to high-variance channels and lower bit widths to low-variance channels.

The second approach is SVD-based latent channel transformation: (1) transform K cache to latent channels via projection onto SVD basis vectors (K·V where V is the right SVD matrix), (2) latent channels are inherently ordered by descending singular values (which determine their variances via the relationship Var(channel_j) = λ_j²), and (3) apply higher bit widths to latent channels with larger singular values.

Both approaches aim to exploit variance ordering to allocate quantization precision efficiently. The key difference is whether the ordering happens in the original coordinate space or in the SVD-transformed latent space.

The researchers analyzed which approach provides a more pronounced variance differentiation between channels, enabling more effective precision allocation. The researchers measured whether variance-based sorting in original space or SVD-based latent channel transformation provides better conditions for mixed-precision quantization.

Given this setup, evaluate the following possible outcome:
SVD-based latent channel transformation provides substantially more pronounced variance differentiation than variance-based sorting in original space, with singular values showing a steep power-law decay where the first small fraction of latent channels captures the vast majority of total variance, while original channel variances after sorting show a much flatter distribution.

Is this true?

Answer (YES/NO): NO